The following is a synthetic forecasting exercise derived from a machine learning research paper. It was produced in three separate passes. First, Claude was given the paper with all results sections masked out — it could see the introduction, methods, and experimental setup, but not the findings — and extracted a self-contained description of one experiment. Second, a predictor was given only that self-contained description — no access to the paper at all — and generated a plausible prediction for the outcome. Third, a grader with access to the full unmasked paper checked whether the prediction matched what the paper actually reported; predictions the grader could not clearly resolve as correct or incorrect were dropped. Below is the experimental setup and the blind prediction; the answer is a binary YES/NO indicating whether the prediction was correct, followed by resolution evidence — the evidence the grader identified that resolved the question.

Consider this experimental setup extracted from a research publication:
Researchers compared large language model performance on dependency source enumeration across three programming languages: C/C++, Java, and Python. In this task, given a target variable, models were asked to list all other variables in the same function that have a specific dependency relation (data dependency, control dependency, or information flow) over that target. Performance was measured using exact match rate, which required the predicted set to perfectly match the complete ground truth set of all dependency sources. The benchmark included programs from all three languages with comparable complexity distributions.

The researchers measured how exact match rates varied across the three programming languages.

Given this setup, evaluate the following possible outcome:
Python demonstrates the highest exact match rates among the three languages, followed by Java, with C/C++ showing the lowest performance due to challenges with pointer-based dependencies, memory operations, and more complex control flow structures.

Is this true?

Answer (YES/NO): NO